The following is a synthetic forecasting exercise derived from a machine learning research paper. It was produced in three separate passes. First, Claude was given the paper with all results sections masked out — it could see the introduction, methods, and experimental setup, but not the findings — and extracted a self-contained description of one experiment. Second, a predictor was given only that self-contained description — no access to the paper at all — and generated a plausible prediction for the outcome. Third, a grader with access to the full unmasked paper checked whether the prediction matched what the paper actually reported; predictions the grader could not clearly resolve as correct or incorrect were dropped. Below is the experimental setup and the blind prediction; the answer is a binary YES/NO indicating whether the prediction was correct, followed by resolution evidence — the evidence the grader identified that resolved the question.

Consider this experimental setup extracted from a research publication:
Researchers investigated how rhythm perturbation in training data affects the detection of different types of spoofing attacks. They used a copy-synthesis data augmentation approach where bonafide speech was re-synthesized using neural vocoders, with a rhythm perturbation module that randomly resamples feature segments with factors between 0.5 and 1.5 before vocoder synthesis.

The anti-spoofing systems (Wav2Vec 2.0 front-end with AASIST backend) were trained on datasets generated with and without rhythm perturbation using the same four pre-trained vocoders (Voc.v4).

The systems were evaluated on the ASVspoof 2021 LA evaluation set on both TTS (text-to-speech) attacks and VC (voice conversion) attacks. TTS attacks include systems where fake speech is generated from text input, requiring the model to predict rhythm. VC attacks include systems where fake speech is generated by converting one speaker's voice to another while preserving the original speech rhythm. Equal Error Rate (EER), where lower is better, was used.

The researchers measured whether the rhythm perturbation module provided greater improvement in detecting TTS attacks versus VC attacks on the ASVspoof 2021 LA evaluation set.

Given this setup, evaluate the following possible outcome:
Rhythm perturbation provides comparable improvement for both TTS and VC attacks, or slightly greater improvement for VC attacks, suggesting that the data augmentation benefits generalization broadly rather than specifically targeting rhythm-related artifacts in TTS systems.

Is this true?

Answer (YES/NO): NO